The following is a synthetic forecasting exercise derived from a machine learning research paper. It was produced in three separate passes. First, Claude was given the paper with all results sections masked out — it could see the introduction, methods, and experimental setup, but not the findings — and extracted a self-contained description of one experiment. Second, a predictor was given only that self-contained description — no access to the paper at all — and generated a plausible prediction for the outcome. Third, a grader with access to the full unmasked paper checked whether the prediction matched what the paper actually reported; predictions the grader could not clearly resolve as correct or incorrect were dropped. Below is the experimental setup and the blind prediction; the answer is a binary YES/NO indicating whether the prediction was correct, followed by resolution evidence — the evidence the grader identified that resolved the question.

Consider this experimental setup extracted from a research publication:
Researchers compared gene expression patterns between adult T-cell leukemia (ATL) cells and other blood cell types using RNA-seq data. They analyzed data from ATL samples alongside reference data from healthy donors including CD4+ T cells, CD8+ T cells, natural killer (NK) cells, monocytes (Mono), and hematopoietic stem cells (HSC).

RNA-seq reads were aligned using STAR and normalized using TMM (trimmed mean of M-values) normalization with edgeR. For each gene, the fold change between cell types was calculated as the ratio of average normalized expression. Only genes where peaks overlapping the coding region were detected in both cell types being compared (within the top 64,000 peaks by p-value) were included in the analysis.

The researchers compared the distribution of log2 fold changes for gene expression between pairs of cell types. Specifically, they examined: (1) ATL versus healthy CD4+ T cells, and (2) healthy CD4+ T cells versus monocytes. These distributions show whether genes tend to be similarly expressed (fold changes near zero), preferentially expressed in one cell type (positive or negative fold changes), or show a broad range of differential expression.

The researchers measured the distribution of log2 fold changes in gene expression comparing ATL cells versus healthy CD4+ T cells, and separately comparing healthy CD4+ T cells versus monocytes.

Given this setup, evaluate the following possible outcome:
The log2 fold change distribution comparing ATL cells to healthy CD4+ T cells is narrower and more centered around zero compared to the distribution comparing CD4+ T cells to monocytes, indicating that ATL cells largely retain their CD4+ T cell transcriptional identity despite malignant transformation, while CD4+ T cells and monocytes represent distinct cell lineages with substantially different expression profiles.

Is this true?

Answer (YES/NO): NO